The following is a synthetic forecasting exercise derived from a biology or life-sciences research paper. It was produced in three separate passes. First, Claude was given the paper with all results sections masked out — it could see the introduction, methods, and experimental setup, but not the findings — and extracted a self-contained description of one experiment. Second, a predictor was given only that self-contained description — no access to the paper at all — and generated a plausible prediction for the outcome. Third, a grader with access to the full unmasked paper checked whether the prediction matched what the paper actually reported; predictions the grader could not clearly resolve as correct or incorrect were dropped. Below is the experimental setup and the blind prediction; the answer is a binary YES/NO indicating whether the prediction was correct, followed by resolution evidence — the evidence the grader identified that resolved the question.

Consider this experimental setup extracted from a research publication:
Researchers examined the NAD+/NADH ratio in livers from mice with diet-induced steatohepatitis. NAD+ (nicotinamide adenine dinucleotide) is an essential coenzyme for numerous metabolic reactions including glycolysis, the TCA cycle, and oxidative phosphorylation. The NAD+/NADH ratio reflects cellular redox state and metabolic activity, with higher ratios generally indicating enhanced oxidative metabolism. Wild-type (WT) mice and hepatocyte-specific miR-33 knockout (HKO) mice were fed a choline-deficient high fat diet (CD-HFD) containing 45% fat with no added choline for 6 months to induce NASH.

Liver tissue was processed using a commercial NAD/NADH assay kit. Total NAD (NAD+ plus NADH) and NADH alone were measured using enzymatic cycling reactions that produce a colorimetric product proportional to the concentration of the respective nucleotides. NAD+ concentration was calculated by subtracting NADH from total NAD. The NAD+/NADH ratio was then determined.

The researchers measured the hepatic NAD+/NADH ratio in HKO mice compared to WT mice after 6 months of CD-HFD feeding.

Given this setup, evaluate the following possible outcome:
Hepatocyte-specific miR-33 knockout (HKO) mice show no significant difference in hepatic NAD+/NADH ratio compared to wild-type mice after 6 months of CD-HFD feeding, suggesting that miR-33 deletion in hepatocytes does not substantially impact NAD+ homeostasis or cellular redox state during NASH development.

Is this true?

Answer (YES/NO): NO